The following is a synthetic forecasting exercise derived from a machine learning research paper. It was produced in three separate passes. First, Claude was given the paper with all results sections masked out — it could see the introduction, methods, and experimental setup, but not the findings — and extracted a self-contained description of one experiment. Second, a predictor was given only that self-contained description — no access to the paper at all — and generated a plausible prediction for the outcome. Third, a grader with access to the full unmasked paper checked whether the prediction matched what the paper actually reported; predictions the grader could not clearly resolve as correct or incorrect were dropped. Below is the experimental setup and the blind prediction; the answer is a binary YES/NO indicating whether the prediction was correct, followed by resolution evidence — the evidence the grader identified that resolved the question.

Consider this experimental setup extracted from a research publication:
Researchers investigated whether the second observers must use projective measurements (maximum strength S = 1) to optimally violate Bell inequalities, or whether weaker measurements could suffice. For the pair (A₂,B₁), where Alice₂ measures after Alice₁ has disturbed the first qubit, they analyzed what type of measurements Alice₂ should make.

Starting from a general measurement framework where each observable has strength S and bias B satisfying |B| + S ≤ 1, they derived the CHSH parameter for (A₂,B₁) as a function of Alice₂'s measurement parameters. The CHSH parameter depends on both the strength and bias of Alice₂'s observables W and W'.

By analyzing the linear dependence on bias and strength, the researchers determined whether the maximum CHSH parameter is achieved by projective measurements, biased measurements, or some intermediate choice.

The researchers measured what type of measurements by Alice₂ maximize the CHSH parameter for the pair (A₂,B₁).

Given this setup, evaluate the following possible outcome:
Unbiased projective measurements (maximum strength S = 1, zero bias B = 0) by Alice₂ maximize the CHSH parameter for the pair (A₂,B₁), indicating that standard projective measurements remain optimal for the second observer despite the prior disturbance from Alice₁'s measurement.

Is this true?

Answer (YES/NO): YES